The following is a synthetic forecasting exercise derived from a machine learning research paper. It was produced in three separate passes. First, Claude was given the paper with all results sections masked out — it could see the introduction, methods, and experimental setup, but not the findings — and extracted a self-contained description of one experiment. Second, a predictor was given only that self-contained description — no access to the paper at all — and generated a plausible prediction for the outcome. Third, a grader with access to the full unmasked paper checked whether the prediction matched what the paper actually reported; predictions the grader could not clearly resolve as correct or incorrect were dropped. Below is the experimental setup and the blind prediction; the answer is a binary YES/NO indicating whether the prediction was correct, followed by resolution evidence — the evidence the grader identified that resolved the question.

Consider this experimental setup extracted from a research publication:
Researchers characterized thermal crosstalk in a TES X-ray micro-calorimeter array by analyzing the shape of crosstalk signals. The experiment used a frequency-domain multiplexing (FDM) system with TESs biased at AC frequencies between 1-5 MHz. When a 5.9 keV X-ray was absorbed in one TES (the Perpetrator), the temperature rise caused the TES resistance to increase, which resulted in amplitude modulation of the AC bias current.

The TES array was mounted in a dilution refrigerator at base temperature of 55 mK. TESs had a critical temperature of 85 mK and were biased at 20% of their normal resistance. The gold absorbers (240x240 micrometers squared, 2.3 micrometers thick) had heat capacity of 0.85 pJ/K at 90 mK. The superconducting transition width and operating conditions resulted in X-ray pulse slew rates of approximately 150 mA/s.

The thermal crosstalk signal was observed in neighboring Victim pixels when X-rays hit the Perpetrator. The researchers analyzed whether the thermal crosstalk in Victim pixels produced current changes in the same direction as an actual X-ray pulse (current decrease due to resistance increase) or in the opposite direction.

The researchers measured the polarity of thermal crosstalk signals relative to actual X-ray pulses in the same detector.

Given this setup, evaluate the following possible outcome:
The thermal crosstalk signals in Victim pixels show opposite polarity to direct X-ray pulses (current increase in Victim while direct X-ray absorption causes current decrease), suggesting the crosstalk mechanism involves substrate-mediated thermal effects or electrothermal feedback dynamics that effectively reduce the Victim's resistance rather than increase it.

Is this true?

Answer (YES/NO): NO